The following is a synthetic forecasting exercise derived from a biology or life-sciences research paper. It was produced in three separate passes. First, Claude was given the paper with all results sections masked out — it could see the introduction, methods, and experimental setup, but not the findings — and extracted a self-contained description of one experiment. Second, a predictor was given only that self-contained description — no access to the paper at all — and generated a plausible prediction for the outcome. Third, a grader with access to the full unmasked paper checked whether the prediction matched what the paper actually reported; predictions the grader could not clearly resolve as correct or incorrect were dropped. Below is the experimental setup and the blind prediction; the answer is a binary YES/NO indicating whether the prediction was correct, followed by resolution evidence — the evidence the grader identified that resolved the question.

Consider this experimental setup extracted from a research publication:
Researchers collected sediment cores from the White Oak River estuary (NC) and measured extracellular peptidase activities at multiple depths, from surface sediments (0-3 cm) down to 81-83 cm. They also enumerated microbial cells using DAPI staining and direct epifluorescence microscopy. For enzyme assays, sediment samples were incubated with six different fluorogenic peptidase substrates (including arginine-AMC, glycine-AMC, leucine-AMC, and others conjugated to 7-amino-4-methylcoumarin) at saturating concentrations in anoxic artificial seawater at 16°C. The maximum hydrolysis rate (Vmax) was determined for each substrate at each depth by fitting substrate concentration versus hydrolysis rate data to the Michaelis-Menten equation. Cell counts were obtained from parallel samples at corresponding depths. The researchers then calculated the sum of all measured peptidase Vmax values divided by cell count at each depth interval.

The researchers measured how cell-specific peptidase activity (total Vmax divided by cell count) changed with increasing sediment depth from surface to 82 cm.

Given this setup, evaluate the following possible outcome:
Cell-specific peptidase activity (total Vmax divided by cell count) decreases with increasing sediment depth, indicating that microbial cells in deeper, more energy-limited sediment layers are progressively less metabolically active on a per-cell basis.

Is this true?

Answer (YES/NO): NO